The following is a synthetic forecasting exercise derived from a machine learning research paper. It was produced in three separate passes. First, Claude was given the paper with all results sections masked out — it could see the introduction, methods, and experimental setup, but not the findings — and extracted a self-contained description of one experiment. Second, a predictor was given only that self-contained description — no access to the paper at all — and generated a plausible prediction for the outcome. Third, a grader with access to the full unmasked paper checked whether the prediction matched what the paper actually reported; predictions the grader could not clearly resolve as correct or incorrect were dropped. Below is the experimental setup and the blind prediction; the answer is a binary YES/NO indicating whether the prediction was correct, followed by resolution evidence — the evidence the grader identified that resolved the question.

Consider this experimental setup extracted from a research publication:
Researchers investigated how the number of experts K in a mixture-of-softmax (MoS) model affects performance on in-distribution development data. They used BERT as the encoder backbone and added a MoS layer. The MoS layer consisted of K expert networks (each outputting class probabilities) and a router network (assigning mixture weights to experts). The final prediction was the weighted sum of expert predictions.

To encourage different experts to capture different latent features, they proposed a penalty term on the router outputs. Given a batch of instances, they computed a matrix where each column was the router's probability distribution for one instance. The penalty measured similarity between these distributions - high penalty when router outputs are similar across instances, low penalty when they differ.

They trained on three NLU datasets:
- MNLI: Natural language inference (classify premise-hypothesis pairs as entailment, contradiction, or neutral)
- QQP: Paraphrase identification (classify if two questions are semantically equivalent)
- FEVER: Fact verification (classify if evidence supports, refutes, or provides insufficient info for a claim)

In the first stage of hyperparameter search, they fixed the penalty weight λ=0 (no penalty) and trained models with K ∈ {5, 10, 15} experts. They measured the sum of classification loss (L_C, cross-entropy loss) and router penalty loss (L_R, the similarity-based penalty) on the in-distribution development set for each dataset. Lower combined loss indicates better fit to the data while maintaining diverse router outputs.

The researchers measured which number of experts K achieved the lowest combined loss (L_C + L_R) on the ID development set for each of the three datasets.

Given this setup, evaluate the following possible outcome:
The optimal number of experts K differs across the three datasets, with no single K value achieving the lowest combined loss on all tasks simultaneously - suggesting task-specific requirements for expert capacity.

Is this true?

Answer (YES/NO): YES